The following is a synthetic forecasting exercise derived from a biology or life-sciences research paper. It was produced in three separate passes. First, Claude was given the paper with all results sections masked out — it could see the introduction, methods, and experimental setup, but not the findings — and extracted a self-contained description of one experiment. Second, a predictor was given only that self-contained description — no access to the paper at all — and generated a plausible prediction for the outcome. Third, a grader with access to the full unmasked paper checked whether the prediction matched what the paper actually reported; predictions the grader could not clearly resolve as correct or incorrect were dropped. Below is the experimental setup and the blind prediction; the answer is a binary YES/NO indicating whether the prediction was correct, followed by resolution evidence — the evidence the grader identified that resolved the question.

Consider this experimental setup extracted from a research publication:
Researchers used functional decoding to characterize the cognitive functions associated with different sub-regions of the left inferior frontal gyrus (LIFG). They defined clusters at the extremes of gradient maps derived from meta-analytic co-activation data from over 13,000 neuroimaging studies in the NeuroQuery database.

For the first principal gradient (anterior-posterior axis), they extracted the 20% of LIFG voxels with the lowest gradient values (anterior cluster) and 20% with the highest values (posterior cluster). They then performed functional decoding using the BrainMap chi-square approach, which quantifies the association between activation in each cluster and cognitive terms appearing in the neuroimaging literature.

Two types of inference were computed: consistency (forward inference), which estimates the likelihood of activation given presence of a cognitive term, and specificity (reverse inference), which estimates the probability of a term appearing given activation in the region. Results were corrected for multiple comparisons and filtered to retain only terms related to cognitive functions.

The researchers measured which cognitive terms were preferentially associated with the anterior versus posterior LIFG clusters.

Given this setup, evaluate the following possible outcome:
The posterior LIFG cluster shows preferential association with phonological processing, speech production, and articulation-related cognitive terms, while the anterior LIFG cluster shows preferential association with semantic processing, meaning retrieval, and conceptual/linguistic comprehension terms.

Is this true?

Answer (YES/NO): NO